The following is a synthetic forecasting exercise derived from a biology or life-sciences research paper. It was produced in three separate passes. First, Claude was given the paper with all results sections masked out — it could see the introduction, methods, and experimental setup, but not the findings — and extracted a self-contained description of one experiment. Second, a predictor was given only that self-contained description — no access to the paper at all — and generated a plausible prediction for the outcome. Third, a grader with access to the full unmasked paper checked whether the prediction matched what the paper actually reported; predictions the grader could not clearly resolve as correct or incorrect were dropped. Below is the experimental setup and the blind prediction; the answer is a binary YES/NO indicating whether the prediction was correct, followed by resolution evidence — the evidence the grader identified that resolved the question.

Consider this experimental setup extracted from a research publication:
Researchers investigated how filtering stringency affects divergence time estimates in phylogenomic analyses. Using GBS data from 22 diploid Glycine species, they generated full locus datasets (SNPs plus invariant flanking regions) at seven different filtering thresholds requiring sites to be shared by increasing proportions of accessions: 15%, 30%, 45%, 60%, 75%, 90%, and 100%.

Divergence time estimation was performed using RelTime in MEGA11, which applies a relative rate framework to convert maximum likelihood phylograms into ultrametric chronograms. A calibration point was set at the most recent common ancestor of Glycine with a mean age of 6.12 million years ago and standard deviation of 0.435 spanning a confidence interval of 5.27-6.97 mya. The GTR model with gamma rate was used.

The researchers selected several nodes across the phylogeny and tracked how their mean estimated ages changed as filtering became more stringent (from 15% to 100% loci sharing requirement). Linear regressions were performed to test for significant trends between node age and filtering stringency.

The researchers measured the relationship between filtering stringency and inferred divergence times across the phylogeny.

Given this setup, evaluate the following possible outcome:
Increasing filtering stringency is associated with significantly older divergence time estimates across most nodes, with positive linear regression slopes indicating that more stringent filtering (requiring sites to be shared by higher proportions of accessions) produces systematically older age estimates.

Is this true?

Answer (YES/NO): YES